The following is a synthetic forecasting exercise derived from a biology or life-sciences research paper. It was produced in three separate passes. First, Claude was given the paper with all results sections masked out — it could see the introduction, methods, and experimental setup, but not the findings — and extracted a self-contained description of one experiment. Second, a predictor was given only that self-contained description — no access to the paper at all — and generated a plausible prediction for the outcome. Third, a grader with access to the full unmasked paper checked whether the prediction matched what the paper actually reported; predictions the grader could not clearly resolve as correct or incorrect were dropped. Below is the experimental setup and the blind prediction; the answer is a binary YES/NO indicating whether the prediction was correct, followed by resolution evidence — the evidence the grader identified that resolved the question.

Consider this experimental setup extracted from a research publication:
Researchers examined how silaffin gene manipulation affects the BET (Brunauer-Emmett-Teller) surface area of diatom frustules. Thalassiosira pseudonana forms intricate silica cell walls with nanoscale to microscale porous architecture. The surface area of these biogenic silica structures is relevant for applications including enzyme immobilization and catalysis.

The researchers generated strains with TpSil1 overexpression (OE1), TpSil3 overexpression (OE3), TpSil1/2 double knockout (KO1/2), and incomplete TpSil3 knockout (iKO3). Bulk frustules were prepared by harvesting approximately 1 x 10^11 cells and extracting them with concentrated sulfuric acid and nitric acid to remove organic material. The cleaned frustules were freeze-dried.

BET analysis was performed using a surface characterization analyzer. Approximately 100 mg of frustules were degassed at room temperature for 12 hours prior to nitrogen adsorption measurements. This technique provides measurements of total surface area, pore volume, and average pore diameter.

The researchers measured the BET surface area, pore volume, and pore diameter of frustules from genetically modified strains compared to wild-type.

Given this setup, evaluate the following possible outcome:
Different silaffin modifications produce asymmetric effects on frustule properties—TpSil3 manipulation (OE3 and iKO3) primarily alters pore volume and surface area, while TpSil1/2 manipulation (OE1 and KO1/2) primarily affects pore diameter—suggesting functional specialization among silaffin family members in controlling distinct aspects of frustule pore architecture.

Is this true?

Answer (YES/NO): NO